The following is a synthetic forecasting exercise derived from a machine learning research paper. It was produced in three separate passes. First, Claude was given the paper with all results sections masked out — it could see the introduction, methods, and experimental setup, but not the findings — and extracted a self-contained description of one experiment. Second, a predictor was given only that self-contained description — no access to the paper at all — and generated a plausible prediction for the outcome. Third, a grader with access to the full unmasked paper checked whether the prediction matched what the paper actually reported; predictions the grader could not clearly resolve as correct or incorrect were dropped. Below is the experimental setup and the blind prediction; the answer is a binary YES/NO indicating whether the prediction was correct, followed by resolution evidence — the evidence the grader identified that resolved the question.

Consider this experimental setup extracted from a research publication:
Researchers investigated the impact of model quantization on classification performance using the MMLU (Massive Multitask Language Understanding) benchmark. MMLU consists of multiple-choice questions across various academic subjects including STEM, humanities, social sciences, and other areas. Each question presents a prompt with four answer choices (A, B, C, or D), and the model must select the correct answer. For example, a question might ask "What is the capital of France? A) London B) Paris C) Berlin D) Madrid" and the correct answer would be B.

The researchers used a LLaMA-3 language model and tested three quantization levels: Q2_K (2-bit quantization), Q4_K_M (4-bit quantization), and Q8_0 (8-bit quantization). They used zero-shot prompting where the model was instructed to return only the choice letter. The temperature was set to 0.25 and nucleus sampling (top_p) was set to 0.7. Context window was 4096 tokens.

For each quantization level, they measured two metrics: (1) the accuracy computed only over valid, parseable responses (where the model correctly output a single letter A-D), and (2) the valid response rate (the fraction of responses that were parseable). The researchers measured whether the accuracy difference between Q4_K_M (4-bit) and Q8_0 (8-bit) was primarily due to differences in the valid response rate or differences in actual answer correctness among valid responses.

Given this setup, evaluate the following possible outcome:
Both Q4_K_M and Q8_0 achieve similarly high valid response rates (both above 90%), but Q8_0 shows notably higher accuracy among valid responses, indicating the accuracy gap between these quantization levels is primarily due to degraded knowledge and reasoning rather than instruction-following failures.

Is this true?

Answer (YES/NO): NO